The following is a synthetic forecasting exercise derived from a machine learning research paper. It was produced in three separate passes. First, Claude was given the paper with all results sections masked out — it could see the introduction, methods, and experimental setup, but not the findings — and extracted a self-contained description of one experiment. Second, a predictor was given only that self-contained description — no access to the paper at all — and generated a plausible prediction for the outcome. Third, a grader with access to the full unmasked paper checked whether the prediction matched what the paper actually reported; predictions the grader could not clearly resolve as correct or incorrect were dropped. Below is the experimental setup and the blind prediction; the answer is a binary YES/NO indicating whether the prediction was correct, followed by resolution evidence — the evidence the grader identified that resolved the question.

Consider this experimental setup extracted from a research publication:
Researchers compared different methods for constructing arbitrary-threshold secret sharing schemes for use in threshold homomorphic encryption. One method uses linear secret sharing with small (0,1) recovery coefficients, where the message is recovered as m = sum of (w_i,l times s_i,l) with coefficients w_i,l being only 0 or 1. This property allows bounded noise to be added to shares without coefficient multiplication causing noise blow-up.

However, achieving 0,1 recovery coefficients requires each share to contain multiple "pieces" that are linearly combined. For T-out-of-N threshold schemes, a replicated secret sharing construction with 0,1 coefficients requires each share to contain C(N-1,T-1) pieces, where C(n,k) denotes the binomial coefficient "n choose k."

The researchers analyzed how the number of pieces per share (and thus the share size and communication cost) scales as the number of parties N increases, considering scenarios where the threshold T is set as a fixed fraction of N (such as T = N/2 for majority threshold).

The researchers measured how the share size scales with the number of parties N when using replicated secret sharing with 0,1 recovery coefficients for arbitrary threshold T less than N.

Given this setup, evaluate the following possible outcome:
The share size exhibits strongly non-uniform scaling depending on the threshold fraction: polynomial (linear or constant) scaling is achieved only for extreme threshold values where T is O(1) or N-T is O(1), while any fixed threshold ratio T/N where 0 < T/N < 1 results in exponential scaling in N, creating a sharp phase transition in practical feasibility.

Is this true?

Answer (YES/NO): NO